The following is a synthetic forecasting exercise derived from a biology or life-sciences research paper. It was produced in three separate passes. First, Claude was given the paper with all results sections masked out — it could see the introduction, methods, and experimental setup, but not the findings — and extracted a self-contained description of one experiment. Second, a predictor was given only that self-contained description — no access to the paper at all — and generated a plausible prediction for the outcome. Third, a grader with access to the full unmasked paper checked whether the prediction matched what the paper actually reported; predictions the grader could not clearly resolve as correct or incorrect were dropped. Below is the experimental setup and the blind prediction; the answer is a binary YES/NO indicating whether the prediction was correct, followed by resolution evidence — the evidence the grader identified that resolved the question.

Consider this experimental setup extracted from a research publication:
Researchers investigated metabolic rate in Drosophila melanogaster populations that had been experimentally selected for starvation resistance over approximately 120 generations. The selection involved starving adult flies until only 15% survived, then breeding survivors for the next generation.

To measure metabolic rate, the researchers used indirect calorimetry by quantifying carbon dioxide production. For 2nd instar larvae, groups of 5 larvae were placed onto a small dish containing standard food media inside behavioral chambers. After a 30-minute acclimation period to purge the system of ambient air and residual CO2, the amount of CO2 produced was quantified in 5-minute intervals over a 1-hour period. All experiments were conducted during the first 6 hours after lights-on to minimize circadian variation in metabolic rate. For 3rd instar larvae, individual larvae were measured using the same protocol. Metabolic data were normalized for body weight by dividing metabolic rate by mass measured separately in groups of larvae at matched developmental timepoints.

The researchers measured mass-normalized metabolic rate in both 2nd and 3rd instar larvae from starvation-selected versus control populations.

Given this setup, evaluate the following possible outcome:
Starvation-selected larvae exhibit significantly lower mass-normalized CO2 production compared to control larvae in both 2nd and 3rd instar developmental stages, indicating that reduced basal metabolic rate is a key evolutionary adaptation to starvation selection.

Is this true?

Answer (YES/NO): NO